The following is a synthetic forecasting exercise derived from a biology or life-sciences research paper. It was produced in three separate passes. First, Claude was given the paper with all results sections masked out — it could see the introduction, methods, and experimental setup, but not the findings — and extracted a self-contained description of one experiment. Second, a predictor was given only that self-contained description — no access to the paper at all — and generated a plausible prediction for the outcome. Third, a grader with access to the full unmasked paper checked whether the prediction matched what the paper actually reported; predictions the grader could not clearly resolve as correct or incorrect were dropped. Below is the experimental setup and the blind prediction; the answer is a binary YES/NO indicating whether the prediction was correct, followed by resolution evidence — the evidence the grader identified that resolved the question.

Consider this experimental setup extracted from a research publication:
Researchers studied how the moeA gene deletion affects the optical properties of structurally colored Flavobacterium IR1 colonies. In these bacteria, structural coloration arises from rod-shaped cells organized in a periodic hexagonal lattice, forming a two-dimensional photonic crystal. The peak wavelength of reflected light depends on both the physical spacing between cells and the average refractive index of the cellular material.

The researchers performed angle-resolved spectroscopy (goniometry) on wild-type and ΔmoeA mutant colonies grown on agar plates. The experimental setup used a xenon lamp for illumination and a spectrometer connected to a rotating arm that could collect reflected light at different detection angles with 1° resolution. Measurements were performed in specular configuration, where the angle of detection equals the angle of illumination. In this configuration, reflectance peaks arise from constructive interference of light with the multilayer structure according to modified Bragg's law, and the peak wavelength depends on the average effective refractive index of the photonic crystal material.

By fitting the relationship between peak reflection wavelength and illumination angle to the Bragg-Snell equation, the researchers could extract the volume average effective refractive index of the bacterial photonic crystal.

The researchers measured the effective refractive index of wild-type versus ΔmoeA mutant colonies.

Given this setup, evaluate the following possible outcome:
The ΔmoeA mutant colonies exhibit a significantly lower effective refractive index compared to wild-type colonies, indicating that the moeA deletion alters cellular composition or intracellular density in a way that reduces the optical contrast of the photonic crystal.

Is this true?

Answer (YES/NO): NO